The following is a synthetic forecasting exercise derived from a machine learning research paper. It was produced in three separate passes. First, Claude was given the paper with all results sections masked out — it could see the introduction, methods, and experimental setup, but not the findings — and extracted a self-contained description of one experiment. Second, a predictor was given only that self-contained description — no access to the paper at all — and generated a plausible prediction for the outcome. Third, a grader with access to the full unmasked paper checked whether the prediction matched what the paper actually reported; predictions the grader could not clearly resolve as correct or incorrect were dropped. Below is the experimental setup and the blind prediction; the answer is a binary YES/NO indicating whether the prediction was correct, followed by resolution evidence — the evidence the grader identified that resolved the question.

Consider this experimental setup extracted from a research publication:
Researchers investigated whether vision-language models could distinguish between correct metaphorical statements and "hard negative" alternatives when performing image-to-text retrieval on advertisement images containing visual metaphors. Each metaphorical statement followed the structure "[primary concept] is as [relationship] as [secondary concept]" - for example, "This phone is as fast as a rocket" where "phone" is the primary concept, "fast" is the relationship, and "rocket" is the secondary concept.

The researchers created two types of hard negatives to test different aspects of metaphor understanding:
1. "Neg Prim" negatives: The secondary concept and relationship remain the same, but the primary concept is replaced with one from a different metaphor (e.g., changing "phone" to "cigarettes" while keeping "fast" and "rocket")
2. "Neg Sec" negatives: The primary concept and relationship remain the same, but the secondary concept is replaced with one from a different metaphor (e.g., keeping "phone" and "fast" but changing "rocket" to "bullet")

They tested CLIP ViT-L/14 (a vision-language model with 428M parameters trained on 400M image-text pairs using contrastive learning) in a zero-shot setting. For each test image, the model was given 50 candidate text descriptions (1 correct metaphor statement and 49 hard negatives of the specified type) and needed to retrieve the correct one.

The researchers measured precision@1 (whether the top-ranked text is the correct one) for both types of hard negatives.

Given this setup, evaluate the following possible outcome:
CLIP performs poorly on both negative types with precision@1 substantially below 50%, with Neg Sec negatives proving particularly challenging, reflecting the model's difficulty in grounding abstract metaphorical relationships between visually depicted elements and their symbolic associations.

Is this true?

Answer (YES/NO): NO